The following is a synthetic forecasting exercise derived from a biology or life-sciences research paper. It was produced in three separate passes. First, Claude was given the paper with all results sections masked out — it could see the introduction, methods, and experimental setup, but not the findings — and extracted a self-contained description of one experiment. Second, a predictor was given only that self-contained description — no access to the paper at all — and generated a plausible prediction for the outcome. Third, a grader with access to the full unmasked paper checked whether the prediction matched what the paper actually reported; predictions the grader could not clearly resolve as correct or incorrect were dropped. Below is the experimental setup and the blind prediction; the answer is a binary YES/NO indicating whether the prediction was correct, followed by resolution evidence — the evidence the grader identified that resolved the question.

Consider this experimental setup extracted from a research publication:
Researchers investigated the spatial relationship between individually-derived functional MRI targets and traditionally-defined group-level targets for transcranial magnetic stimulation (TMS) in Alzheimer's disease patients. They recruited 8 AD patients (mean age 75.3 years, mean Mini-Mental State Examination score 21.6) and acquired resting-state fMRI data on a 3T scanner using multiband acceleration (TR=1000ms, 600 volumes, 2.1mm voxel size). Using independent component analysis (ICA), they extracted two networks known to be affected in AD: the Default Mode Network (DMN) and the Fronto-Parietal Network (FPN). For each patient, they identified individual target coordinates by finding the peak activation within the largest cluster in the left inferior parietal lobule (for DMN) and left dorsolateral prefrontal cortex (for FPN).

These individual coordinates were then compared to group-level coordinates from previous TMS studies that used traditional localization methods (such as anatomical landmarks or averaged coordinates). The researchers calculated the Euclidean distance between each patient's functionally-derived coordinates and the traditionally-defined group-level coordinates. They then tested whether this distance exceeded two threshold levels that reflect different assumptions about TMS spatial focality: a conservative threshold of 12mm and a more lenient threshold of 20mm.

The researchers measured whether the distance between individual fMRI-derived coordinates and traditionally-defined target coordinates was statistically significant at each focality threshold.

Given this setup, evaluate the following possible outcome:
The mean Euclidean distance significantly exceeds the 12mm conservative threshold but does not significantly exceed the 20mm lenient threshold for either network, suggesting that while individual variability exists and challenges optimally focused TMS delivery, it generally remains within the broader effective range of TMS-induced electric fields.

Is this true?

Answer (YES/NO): YES